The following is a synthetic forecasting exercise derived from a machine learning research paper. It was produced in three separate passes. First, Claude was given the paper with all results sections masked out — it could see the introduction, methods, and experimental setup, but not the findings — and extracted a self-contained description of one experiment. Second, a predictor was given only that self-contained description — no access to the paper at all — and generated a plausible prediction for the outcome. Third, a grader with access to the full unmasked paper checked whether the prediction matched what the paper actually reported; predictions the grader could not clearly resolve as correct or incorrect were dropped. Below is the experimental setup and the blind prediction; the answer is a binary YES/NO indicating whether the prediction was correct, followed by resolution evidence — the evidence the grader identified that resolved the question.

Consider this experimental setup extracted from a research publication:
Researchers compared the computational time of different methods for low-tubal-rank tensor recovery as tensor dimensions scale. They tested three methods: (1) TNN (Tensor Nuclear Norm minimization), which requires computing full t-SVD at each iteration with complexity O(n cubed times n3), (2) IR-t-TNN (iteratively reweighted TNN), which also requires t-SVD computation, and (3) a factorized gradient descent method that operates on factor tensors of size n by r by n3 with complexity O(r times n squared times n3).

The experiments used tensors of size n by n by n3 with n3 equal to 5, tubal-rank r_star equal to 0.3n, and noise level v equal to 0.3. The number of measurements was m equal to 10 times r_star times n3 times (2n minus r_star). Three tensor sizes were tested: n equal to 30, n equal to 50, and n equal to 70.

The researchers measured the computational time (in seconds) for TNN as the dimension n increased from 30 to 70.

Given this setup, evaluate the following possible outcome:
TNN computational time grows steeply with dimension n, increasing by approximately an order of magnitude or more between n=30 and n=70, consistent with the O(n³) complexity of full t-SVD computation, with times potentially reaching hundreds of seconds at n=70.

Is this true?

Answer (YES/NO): YES